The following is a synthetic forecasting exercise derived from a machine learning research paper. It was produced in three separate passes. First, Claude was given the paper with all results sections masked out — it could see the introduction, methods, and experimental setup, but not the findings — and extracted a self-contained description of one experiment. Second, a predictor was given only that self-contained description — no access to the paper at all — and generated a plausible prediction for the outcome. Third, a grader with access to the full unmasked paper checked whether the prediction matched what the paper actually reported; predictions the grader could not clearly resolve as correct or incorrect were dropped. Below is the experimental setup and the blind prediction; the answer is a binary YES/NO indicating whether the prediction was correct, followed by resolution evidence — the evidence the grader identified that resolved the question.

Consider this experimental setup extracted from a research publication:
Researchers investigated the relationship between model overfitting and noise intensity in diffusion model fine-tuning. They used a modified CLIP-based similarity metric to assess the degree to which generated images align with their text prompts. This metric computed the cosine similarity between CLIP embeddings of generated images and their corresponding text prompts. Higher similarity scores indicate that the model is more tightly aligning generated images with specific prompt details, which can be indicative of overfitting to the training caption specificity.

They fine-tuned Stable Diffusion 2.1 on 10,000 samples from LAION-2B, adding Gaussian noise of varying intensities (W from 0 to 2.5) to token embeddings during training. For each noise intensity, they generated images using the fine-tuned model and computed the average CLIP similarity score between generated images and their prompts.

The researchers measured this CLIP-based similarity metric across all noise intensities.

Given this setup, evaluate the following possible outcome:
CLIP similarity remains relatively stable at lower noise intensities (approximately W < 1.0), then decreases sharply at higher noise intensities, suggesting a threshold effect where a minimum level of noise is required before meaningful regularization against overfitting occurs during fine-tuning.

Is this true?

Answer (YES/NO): NO